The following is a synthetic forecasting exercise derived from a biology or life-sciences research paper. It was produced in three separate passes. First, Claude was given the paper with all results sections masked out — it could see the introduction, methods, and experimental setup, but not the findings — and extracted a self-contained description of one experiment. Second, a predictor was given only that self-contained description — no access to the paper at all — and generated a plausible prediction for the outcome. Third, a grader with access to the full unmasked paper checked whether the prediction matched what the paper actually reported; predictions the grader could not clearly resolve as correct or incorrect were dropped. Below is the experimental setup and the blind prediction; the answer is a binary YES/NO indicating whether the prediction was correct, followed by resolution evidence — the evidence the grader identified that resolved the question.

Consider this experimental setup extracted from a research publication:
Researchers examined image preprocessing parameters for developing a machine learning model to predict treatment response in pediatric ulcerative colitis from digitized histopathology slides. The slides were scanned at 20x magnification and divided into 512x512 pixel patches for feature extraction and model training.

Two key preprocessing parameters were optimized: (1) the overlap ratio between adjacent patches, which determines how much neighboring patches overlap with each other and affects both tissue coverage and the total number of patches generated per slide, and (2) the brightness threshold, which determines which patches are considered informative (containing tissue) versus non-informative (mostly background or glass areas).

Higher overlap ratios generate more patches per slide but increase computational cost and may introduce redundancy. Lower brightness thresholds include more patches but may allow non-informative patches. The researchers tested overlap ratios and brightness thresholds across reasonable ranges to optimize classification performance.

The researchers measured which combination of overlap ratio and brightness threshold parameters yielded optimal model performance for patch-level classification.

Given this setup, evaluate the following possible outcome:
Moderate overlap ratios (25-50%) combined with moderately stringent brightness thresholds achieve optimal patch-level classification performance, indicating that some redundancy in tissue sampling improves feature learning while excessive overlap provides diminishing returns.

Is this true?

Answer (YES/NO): YES